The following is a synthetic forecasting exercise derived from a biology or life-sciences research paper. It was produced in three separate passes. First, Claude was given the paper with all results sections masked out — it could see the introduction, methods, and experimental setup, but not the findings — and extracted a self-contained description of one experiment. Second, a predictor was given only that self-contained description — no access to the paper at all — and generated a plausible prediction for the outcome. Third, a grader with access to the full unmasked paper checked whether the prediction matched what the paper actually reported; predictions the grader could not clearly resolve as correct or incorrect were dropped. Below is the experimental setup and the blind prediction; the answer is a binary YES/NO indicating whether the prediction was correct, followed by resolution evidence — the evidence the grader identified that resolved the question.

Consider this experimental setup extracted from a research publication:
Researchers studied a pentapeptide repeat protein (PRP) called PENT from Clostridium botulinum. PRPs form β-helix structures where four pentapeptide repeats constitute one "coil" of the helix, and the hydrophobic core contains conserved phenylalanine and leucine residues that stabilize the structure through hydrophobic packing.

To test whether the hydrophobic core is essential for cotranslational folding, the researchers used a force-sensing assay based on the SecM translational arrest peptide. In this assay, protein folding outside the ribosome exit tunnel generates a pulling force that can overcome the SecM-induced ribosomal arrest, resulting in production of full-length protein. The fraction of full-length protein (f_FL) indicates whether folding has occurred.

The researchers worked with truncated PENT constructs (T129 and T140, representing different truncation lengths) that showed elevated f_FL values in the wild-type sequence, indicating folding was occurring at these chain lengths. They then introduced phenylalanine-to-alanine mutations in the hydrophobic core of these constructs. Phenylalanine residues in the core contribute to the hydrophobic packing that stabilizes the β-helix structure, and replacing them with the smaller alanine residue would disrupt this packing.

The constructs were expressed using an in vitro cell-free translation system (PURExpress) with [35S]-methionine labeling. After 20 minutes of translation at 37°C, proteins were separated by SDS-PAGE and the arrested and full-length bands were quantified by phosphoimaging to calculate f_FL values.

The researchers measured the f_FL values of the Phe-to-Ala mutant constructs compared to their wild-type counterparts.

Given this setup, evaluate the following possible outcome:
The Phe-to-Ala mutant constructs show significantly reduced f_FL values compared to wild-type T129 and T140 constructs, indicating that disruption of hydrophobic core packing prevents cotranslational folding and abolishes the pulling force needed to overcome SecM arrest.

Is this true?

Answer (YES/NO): YES